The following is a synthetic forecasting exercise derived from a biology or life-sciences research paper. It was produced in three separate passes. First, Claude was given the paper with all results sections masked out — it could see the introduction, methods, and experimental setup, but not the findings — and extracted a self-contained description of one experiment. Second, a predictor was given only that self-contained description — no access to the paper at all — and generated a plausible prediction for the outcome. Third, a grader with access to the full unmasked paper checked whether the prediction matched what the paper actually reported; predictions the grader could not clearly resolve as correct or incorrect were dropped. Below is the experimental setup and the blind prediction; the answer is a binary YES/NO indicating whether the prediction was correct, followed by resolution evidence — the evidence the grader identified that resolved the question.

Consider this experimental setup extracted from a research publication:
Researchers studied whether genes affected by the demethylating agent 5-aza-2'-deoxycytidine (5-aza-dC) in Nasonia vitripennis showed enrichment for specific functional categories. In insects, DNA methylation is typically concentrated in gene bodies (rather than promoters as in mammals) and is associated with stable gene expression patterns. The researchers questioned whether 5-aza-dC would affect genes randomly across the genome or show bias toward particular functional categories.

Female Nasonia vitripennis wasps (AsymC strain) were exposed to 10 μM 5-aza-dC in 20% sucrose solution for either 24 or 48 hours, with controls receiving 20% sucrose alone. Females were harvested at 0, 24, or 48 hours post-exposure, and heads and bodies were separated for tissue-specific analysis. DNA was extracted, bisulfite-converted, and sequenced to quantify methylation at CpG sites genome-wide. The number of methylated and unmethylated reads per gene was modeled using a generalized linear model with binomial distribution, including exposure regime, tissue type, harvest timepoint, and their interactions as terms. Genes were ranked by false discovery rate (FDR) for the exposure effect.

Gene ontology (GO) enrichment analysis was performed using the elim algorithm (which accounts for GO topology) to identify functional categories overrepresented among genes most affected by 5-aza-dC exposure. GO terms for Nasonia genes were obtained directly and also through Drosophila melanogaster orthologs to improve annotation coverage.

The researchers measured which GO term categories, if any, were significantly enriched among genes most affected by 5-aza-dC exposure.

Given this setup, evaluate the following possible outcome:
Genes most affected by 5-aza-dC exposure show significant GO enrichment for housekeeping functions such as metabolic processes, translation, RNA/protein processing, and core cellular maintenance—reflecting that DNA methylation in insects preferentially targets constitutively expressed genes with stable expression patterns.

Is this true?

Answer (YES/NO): NO